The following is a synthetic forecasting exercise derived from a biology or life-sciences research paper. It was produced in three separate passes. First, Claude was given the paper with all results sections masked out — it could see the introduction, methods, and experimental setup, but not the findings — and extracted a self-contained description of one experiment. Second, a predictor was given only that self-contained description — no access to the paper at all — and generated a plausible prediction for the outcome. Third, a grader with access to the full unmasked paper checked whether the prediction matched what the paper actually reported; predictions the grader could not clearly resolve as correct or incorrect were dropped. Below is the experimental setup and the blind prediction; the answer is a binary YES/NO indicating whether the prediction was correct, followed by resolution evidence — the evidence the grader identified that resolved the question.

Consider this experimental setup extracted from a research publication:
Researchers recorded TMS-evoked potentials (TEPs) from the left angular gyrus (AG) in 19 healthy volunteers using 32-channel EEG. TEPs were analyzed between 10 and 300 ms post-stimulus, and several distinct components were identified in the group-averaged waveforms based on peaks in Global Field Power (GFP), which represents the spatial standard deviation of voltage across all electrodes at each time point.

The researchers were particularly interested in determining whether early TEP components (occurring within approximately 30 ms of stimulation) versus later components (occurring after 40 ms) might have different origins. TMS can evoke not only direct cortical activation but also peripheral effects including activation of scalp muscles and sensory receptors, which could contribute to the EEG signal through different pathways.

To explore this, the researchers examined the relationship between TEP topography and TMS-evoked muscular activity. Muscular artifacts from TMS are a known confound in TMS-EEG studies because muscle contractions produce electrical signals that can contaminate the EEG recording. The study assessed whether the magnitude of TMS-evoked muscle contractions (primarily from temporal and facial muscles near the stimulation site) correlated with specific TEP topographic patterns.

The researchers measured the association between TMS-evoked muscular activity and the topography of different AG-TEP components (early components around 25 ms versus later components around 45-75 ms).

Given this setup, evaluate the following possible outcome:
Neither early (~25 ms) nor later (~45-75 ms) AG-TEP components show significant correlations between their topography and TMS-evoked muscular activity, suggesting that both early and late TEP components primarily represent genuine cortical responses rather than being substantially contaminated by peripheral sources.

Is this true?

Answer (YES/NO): NO